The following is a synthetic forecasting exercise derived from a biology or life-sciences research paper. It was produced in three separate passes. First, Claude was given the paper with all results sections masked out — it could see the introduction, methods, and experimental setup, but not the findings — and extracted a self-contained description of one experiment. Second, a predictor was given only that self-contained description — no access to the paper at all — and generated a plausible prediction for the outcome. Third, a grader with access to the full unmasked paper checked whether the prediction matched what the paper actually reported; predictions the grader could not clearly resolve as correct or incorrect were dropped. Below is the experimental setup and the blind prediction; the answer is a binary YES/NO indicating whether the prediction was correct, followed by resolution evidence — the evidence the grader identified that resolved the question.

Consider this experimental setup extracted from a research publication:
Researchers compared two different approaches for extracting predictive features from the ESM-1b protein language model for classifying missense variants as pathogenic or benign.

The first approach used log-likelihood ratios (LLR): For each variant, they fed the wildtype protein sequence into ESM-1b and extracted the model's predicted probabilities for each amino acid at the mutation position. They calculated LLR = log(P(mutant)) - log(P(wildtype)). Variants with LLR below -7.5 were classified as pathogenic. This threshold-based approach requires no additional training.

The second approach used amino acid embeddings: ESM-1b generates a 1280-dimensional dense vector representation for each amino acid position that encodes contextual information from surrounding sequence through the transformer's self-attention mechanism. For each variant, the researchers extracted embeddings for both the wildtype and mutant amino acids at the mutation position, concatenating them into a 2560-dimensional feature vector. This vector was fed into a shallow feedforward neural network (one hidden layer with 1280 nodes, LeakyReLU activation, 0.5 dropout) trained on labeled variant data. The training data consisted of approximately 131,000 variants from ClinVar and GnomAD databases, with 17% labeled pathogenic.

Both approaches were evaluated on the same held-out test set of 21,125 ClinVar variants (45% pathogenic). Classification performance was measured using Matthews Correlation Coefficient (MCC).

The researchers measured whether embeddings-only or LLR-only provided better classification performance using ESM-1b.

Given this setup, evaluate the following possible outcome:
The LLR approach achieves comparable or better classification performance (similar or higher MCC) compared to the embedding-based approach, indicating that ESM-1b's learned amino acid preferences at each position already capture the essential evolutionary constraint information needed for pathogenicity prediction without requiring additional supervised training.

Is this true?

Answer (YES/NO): NO